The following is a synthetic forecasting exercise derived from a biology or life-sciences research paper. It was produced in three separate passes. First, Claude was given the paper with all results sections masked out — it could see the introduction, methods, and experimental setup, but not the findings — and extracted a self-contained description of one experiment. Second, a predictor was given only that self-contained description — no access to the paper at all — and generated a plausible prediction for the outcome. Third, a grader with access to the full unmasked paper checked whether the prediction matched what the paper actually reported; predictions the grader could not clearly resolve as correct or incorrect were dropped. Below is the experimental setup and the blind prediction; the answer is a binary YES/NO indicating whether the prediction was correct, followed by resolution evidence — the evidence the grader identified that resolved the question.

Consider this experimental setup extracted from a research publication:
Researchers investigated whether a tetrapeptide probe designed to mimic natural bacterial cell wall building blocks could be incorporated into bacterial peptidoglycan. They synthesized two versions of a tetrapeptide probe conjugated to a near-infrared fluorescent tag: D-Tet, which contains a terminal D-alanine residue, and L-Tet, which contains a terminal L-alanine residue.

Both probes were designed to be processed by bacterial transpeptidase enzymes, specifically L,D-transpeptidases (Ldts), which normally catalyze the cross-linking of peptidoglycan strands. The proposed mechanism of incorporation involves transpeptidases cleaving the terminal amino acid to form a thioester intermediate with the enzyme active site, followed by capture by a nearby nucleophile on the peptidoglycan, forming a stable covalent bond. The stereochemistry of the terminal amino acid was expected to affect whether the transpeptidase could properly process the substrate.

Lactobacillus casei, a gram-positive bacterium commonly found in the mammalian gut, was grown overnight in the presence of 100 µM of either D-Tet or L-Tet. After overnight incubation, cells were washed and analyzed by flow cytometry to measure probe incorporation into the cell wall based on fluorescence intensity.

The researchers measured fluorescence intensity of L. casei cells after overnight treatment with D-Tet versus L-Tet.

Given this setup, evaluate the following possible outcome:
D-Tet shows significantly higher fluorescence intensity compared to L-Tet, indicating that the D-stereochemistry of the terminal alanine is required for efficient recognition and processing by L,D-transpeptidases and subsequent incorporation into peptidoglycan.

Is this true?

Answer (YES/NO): YES